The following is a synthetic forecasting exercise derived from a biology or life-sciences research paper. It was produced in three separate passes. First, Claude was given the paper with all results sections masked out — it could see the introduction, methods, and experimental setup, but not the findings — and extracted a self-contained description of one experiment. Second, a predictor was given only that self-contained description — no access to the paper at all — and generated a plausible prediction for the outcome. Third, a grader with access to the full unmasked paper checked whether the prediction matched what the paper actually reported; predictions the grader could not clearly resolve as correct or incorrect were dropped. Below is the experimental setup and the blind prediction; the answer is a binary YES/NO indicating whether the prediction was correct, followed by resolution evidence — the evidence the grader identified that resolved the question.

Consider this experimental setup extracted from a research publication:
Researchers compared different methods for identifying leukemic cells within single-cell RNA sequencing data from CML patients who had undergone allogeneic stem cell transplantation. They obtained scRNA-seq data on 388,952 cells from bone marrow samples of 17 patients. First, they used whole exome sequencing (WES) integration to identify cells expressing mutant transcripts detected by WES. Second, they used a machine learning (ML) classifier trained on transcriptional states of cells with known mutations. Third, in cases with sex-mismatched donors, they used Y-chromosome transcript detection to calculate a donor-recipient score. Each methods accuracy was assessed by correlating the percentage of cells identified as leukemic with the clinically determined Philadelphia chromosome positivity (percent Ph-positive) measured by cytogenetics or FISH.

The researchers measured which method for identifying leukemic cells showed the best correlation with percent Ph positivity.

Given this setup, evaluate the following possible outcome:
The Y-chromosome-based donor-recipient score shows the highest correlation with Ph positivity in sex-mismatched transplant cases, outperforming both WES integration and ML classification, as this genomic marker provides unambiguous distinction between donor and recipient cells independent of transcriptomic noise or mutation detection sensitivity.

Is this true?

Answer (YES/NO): YES